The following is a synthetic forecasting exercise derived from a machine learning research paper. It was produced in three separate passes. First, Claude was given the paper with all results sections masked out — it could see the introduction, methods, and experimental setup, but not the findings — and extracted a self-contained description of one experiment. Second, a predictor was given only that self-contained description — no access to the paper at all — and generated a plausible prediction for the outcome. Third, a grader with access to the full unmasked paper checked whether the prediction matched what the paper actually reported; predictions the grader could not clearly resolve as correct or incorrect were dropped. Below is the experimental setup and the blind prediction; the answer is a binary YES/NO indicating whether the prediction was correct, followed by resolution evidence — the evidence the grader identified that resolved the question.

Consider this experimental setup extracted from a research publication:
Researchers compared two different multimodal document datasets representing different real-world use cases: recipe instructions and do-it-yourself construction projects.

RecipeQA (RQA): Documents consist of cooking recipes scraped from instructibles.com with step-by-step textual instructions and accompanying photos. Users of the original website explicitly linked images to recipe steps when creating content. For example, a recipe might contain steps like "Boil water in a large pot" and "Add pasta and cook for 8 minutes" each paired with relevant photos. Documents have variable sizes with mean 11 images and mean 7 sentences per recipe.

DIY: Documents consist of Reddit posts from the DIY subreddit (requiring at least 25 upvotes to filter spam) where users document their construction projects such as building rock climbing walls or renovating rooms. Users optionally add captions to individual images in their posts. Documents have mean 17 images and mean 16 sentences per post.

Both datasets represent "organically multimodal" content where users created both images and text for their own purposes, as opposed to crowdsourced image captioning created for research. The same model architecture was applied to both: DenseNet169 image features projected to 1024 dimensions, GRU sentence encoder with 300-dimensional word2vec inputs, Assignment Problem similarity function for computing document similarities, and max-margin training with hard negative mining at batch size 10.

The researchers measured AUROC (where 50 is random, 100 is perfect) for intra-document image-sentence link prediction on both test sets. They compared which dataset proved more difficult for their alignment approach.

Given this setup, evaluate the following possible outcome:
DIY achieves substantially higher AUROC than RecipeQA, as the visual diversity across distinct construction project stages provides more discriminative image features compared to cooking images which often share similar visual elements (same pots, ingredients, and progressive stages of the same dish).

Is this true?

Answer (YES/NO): NO